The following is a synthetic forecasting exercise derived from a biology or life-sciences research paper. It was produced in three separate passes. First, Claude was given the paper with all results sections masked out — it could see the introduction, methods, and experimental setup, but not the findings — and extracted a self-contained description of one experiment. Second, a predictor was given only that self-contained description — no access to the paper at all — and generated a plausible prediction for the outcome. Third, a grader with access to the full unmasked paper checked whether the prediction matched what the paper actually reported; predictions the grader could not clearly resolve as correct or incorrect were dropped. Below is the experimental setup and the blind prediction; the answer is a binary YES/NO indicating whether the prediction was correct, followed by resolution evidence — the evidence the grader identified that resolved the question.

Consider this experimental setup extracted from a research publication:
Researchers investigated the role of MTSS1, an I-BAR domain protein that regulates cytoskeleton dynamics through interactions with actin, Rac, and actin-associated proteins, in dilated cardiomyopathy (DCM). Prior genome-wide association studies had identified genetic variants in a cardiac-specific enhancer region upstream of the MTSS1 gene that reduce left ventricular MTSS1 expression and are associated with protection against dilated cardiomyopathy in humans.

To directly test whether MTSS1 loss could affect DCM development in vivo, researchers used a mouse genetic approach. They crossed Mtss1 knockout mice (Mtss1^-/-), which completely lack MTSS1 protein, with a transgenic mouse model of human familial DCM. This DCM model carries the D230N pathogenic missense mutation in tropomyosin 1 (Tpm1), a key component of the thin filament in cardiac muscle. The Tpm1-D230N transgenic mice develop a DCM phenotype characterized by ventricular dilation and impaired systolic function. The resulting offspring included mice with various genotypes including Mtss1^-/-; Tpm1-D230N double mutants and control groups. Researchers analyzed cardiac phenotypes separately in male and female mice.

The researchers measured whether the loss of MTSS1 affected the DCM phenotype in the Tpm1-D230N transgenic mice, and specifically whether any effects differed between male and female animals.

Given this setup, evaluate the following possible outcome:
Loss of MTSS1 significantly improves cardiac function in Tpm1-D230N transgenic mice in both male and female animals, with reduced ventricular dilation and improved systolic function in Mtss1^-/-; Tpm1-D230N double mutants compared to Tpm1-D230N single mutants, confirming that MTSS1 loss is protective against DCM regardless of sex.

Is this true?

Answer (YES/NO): NO